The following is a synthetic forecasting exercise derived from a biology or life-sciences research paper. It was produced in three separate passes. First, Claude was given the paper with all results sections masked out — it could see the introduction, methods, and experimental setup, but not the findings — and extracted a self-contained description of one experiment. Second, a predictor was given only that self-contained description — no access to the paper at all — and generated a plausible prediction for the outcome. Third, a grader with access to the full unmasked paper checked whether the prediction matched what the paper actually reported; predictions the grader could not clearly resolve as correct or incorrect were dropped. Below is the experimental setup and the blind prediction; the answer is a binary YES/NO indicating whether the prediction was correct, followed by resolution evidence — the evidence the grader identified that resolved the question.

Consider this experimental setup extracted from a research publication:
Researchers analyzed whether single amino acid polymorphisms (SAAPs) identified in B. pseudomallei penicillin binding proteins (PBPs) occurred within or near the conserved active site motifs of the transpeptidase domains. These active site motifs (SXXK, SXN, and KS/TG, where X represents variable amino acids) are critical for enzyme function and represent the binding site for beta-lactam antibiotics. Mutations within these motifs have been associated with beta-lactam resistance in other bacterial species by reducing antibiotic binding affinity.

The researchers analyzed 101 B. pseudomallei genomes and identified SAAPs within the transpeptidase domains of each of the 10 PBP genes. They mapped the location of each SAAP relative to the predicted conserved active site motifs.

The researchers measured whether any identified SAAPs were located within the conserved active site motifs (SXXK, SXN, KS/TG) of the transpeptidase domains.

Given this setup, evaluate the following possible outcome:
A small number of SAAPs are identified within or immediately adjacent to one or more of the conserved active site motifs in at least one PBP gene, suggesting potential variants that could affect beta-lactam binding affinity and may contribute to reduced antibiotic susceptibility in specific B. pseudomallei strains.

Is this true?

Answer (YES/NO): NO